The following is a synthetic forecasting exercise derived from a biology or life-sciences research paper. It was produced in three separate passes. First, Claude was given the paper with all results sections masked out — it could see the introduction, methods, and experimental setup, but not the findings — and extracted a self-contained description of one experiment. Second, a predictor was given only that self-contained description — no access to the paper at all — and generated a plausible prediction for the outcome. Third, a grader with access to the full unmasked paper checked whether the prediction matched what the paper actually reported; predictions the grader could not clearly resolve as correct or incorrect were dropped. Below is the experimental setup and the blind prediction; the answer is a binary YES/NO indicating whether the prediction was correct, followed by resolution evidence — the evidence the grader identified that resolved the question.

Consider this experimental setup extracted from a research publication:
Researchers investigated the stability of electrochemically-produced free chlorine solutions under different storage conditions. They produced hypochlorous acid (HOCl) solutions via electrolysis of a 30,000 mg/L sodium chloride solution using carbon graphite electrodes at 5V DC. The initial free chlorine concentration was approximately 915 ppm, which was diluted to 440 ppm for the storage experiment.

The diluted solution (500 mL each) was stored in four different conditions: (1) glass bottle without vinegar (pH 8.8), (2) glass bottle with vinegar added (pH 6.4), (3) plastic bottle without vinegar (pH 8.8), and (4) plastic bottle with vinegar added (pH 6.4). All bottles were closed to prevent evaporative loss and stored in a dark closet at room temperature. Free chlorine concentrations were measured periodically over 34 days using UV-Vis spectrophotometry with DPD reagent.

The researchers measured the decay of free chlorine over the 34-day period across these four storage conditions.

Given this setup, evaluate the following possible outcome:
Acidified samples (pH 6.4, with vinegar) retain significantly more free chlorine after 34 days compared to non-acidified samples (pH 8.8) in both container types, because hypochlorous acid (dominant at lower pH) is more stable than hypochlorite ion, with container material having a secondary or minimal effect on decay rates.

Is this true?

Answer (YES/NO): NO